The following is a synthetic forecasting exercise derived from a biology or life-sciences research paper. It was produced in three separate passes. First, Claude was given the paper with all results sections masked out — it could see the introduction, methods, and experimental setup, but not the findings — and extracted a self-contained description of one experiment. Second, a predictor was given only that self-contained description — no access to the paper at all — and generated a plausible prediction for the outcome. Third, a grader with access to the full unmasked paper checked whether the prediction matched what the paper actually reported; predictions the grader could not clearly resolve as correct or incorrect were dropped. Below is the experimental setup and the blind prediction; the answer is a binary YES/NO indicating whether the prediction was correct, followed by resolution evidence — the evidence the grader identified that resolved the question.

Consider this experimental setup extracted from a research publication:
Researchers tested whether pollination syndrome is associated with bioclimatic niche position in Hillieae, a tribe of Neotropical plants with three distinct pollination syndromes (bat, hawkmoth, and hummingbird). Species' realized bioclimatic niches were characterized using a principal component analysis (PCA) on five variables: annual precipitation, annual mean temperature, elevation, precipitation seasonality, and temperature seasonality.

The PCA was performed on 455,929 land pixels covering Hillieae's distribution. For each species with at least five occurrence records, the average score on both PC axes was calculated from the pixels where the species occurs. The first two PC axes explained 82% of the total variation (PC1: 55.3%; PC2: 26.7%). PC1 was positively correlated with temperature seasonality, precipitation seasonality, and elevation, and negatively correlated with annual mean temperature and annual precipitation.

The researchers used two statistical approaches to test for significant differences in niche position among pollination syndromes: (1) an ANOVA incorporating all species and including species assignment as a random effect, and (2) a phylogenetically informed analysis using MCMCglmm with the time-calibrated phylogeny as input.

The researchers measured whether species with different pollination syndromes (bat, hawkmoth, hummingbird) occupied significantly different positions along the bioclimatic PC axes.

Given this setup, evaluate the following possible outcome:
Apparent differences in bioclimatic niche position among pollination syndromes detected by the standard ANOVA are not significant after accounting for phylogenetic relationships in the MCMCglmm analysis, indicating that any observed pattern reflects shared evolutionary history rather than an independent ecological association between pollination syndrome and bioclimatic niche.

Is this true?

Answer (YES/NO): NO